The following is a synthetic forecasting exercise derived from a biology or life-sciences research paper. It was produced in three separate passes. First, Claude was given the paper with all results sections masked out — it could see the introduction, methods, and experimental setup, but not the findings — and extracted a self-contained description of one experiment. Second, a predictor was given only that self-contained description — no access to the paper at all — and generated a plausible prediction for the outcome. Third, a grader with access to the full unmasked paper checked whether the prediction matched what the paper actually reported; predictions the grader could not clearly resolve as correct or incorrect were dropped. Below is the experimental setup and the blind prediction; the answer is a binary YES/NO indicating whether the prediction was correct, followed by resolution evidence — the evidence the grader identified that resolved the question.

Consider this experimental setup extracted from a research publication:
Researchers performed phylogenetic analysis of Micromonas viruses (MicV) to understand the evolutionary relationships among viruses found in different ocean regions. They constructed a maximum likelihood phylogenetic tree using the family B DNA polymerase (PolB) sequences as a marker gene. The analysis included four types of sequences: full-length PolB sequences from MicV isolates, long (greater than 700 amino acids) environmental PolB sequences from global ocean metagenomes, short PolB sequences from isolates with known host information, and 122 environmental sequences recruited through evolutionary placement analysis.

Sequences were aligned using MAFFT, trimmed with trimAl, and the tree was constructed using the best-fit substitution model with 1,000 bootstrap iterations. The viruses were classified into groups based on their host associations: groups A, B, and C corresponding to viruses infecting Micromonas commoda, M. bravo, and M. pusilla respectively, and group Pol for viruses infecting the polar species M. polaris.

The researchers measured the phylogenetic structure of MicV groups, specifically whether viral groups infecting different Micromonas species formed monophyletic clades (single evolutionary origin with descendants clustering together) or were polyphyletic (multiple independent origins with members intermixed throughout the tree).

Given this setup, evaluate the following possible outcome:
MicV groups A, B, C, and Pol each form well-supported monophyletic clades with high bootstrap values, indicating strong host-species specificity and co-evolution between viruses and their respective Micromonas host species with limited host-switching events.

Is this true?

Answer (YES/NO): NO